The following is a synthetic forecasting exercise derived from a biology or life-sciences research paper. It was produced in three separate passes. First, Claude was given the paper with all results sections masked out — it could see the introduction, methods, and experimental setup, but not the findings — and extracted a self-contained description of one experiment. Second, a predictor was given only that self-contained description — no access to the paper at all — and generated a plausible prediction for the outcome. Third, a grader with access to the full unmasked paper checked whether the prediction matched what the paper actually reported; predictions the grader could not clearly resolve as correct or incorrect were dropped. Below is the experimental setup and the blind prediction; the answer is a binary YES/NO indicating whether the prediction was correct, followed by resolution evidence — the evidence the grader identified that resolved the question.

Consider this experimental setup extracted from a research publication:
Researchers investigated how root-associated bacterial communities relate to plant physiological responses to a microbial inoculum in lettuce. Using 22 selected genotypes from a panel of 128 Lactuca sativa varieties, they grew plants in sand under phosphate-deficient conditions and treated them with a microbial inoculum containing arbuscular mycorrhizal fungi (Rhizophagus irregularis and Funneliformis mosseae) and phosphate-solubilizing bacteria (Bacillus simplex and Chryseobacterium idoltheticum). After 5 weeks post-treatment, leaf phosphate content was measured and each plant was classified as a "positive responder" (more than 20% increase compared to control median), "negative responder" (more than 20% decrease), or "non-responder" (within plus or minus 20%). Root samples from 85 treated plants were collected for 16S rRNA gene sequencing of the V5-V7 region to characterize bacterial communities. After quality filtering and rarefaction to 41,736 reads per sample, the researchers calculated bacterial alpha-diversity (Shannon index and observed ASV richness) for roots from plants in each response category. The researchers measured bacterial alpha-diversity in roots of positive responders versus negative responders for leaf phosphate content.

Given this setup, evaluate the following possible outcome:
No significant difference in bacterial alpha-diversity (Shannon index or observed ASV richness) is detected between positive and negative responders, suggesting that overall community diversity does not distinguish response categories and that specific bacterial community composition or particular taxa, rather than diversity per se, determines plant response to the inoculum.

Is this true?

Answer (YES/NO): NO